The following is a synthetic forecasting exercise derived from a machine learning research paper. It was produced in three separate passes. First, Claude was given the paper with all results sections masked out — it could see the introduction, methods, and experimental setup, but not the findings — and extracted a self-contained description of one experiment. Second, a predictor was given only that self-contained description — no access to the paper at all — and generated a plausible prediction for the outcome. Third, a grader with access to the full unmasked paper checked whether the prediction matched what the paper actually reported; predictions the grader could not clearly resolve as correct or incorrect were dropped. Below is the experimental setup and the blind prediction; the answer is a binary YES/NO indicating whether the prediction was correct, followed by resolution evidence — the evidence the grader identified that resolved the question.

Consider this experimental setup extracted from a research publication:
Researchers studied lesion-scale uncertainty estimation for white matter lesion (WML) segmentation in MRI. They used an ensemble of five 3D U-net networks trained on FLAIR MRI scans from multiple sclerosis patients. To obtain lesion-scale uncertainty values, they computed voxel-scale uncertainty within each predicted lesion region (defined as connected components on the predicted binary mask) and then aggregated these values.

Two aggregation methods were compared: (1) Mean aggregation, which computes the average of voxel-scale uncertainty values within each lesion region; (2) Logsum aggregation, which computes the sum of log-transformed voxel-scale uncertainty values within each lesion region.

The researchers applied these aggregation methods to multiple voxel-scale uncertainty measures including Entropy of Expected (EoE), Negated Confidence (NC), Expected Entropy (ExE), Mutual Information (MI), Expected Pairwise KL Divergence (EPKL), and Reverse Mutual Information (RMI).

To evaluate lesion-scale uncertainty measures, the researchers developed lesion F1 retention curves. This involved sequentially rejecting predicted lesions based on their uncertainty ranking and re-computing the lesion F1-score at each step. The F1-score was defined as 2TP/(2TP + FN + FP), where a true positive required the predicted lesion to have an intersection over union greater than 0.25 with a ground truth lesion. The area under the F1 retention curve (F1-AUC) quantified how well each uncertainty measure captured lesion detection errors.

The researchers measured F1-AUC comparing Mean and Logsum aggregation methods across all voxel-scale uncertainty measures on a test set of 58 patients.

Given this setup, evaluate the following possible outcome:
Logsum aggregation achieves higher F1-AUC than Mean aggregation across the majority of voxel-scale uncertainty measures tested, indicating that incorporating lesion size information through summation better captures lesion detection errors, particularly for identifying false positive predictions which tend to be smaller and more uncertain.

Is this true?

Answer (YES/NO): NO